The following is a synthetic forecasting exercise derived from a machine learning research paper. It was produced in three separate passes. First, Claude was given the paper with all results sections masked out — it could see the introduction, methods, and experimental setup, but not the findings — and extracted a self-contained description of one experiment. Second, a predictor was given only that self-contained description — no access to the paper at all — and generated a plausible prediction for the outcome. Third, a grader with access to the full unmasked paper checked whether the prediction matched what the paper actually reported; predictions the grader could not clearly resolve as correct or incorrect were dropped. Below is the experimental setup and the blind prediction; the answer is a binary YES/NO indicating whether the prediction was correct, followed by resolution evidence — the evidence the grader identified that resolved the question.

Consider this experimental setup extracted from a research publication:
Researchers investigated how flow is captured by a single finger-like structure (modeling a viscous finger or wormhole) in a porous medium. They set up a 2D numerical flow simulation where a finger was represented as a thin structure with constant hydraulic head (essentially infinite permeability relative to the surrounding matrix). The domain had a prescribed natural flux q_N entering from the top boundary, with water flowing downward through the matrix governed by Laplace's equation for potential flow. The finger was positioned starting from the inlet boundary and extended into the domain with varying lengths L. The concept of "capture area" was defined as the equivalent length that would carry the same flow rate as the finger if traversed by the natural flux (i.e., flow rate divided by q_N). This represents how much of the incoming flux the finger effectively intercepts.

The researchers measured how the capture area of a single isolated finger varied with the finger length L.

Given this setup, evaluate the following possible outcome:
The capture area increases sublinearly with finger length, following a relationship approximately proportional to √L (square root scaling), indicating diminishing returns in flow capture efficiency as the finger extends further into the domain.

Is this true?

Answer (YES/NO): NO